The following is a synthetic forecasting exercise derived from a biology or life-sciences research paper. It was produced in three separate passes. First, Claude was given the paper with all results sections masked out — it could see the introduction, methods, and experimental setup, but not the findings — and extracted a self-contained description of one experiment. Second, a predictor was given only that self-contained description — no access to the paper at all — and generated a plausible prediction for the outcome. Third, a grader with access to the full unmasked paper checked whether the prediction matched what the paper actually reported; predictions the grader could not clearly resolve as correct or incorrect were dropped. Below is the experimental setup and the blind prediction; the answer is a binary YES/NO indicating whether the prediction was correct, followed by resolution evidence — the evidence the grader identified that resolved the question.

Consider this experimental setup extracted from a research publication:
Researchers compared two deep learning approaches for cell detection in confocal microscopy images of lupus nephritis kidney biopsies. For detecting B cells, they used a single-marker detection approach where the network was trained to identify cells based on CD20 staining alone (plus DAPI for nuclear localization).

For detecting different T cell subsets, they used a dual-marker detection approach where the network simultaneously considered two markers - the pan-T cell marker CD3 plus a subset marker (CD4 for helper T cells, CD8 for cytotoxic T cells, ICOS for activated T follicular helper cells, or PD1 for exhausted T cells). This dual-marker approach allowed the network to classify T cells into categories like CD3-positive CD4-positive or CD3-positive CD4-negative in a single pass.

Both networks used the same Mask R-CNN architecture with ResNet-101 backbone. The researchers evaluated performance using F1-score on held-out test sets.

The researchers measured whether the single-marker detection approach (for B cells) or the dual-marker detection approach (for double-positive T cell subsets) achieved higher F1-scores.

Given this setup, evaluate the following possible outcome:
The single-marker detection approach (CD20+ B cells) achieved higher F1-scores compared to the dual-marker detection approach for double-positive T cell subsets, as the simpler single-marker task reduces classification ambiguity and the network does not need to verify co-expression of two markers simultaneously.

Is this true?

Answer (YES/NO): NO